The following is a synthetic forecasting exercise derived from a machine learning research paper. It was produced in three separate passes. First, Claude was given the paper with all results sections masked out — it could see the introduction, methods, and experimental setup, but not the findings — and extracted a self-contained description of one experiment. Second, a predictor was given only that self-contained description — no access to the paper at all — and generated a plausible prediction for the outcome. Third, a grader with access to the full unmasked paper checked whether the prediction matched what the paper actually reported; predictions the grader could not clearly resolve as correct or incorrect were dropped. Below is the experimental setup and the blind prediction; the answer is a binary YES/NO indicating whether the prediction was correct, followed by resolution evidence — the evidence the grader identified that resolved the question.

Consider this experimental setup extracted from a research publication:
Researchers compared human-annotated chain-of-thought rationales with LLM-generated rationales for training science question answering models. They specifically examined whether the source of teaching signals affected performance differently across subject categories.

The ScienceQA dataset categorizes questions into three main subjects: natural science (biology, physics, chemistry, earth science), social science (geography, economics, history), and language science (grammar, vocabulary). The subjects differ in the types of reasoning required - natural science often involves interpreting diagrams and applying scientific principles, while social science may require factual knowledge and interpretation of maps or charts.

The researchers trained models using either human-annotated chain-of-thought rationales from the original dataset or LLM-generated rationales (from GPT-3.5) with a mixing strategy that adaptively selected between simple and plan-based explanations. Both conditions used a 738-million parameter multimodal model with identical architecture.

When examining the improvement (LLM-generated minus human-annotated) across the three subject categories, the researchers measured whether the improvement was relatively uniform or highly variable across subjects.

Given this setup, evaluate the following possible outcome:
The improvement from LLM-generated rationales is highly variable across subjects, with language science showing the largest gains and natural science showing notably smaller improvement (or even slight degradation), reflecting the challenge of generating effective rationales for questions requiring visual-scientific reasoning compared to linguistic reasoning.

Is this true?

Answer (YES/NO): NO